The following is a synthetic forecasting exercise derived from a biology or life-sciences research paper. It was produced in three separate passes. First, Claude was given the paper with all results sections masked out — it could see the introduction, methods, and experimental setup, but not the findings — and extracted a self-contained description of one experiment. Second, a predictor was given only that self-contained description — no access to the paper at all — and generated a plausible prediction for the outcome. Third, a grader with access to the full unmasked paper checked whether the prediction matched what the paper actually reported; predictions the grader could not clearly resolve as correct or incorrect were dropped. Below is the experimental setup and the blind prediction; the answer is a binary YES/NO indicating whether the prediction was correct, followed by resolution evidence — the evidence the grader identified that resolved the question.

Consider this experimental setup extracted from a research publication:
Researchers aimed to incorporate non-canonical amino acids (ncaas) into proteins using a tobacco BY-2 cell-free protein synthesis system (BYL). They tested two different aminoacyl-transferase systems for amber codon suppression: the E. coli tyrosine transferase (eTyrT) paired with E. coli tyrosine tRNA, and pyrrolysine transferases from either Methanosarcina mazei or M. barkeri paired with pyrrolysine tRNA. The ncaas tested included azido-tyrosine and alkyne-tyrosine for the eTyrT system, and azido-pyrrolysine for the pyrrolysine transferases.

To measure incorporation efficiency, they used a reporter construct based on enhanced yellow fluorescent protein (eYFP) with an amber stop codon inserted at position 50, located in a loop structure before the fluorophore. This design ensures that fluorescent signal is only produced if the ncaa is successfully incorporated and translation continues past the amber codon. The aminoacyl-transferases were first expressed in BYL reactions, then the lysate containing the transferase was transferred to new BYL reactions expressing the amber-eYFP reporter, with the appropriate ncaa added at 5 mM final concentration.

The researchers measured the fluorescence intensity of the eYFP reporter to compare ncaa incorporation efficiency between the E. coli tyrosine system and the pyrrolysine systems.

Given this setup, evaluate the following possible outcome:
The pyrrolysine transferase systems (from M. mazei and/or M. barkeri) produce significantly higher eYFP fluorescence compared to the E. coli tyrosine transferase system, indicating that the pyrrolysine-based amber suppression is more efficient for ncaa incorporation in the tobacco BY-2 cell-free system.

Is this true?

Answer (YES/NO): NO